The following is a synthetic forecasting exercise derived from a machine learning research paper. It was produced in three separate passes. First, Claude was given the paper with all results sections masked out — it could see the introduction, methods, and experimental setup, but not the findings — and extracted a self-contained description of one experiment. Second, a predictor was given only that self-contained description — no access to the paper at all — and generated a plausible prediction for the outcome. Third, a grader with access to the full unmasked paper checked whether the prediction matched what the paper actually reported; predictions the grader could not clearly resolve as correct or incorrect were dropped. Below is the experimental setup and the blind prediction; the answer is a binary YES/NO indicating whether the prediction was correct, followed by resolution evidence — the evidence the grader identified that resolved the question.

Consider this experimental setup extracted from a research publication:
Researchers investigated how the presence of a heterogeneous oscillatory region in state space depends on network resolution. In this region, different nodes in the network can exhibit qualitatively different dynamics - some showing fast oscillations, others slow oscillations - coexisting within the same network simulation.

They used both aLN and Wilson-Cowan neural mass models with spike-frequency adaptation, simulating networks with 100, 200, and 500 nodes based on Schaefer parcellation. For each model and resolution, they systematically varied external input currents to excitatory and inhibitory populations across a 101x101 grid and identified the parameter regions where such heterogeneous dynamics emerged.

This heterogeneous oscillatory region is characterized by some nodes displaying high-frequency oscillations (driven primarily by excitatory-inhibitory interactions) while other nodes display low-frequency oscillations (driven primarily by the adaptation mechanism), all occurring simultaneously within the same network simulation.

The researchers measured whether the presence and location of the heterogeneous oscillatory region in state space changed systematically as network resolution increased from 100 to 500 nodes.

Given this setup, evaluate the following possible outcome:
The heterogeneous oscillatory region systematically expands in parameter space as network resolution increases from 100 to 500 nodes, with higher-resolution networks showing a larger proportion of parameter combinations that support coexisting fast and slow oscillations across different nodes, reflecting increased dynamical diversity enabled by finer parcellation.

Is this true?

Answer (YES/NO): YES